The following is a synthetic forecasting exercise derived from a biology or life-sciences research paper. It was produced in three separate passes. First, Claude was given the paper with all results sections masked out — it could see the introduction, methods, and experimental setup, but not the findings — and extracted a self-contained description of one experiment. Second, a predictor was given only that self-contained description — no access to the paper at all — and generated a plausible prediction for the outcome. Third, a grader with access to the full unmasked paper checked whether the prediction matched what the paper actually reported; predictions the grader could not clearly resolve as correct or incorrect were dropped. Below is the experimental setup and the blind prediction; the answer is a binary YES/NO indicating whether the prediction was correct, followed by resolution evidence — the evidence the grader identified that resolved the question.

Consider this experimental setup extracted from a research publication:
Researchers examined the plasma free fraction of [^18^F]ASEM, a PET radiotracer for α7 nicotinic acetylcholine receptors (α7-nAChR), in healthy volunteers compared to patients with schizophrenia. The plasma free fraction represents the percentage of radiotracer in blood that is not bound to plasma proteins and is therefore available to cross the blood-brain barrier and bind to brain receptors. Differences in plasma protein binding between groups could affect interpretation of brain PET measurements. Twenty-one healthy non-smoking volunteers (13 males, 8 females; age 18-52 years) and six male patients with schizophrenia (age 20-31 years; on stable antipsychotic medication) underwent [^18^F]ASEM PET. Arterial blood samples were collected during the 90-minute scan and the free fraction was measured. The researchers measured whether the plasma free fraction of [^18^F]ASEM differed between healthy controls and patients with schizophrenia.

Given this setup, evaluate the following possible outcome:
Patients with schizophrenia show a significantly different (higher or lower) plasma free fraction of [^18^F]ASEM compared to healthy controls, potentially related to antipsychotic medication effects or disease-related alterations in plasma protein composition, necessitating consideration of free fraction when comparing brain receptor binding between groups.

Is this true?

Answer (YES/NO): NO